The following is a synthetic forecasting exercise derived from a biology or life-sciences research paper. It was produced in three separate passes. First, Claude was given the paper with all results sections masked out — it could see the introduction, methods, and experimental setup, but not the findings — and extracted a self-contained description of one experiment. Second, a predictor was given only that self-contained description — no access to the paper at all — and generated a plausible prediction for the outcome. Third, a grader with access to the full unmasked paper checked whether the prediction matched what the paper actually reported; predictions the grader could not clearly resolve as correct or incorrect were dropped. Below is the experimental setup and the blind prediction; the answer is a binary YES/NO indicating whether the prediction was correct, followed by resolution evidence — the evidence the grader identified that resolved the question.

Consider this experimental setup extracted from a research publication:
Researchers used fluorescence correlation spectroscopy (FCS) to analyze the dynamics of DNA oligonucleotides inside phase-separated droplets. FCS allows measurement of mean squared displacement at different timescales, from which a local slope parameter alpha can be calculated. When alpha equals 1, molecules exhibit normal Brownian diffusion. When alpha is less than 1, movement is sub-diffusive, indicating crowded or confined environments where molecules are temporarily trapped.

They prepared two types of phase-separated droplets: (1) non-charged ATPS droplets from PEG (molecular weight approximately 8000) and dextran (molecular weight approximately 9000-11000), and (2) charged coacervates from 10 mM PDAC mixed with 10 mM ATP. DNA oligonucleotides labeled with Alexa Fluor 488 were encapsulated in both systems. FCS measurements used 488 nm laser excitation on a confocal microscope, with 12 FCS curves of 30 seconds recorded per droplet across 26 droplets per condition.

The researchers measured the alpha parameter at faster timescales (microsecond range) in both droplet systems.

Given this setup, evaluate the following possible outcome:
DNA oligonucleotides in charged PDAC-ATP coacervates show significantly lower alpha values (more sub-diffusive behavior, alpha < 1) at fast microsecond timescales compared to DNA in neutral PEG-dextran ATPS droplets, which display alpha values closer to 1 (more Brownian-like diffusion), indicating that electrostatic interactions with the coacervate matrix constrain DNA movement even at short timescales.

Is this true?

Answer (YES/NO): NO